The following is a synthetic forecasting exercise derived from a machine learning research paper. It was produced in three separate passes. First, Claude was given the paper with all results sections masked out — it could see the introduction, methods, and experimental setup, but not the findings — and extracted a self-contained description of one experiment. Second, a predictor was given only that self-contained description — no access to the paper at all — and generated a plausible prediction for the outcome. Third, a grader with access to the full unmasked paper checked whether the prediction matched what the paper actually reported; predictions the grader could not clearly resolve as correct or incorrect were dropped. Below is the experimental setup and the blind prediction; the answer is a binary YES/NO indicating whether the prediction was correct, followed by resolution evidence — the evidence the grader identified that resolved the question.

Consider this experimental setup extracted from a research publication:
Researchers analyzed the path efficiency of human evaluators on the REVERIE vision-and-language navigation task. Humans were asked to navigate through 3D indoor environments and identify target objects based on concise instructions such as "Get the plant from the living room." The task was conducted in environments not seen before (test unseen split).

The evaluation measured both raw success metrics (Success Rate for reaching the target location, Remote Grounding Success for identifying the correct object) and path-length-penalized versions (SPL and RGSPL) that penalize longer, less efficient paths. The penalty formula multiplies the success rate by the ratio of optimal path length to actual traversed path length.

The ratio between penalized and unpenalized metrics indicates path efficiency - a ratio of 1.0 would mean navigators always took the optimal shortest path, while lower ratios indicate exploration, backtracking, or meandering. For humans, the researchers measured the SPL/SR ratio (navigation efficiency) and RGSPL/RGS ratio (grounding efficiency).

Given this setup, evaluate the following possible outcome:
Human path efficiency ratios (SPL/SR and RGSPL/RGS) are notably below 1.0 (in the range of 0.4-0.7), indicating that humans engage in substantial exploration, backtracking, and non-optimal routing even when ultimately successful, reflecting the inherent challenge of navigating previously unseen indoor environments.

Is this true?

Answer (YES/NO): YES